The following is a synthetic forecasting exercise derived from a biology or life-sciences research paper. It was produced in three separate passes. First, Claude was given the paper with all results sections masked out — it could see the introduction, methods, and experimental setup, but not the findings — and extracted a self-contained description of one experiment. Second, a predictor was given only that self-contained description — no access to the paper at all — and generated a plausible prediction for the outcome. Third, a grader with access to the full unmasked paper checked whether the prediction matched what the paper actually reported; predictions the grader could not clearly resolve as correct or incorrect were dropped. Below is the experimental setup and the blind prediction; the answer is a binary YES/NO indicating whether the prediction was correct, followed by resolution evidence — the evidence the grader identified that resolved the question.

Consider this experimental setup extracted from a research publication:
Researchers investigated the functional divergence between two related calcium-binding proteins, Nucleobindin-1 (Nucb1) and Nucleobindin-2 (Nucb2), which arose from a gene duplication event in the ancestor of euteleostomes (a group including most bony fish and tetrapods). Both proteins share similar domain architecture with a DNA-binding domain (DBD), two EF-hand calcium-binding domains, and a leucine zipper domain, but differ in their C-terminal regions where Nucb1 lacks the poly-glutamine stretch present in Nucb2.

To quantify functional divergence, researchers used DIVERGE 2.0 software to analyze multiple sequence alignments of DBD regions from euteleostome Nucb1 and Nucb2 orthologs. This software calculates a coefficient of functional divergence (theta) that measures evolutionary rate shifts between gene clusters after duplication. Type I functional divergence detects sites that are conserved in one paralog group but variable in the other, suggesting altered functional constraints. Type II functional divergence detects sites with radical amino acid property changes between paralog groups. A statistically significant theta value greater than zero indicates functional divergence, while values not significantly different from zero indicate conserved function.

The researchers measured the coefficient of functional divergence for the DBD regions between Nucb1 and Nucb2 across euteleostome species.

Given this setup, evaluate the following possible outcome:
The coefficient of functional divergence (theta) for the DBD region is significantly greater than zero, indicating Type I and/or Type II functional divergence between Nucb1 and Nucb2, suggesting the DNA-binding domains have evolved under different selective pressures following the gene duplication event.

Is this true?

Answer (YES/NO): YES